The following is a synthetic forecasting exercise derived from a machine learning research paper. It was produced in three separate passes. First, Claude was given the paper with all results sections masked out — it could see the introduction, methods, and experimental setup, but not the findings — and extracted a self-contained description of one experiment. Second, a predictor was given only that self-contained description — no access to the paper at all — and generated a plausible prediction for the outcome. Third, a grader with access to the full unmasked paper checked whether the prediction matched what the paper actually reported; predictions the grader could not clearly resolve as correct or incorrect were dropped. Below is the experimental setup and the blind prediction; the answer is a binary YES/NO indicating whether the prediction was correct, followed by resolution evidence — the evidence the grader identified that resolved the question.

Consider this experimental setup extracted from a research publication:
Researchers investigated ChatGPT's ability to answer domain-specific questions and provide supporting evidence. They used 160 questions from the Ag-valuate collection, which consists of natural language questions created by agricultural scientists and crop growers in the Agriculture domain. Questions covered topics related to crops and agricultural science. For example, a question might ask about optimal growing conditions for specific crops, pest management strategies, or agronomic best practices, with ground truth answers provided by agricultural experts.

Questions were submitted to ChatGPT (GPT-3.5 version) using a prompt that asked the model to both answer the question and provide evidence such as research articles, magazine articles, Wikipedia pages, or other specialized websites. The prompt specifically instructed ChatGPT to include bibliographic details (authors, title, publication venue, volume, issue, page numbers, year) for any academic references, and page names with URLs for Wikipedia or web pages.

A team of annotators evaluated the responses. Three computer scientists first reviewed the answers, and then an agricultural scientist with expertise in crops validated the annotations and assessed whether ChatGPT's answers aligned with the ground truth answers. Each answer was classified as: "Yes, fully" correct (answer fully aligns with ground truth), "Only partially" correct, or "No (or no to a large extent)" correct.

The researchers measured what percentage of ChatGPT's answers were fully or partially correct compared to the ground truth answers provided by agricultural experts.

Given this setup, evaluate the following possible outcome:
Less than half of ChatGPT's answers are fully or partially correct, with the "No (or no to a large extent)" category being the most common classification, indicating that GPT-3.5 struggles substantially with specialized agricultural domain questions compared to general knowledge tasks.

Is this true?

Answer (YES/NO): NO